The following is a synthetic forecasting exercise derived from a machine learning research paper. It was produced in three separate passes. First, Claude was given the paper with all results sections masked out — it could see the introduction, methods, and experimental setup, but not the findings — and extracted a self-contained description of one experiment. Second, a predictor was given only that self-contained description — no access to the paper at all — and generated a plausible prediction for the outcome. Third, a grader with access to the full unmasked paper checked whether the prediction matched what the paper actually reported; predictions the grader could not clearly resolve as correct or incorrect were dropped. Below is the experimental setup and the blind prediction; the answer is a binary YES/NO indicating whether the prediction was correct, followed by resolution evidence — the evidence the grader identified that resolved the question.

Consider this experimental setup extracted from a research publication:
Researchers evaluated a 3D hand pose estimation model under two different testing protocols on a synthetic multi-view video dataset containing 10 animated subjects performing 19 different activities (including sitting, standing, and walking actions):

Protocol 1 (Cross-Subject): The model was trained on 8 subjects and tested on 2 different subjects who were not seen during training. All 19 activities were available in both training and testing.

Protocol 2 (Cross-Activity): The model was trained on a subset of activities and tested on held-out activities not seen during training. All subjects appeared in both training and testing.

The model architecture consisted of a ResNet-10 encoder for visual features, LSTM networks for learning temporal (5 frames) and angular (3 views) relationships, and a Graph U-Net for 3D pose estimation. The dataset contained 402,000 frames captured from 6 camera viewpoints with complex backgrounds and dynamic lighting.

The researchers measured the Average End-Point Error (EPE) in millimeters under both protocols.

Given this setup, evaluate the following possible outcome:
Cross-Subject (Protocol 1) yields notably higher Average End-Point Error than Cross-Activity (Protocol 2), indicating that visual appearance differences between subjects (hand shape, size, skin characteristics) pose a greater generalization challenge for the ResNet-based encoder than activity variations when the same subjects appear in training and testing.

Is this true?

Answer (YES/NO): NO